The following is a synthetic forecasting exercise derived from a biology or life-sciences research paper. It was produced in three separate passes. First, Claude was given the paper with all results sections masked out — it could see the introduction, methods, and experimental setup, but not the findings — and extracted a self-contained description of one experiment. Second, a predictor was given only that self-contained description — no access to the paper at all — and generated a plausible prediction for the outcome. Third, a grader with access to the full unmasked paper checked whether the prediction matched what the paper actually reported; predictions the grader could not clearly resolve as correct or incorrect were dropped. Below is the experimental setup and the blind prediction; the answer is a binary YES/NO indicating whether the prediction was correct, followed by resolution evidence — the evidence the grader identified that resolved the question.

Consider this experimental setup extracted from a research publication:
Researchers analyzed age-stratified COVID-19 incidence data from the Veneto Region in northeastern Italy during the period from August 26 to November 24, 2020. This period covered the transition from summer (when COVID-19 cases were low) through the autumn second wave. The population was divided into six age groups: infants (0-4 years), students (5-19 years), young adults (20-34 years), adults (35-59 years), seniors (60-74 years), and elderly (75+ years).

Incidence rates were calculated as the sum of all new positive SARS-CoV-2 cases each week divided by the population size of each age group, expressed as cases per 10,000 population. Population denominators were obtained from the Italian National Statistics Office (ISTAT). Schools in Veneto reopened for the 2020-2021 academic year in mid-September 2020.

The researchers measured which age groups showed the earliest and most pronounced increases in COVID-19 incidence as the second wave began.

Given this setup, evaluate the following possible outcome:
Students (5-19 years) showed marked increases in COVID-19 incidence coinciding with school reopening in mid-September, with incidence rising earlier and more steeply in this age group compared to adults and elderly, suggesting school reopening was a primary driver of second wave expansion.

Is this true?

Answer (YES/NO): NO